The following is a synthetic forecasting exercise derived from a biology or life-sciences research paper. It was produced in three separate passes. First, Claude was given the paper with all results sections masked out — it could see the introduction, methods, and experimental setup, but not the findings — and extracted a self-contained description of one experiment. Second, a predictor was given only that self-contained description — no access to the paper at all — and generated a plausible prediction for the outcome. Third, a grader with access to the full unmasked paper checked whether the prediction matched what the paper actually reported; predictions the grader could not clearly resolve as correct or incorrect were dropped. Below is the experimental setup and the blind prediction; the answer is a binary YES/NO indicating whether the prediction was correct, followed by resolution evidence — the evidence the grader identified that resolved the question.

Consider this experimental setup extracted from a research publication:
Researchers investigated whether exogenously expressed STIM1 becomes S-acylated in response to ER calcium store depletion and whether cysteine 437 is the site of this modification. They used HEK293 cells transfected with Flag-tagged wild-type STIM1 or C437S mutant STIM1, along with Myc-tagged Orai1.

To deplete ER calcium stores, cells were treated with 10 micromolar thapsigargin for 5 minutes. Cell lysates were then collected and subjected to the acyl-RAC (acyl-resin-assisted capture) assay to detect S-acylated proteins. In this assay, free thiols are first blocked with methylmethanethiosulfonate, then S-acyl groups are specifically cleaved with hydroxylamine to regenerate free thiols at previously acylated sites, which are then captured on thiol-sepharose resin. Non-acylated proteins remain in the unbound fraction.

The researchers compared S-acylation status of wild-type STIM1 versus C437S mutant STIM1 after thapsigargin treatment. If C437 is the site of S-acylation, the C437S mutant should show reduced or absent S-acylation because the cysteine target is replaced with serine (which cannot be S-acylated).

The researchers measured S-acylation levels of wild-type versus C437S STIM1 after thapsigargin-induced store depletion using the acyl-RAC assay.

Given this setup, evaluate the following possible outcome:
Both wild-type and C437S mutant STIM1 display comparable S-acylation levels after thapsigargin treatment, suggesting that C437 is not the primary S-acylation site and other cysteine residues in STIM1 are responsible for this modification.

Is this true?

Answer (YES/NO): NO